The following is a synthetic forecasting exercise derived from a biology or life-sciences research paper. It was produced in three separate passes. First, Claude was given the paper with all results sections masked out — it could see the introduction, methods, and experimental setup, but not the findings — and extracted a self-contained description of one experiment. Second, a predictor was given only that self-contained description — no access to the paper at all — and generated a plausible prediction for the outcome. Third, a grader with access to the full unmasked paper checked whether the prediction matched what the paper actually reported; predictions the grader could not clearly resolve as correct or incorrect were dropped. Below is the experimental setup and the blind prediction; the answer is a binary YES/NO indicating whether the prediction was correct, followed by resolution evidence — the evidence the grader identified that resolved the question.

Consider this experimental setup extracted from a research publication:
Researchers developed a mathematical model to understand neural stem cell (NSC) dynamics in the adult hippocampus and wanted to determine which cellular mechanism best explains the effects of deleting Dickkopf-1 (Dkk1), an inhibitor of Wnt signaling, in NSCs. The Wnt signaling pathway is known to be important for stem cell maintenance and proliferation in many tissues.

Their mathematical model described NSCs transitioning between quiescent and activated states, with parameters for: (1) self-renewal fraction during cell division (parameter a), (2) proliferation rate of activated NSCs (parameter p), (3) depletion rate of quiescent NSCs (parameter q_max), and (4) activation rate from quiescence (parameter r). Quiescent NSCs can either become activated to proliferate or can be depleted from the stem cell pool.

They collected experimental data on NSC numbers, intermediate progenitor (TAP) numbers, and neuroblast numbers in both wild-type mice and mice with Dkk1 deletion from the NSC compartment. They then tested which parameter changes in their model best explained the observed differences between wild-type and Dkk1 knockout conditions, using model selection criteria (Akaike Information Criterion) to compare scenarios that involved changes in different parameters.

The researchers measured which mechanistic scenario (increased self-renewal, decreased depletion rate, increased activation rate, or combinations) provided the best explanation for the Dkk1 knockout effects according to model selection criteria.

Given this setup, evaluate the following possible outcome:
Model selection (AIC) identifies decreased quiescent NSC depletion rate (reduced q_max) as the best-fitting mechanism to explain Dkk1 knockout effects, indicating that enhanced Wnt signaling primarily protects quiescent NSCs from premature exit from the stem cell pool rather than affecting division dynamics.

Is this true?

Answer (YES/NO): YES